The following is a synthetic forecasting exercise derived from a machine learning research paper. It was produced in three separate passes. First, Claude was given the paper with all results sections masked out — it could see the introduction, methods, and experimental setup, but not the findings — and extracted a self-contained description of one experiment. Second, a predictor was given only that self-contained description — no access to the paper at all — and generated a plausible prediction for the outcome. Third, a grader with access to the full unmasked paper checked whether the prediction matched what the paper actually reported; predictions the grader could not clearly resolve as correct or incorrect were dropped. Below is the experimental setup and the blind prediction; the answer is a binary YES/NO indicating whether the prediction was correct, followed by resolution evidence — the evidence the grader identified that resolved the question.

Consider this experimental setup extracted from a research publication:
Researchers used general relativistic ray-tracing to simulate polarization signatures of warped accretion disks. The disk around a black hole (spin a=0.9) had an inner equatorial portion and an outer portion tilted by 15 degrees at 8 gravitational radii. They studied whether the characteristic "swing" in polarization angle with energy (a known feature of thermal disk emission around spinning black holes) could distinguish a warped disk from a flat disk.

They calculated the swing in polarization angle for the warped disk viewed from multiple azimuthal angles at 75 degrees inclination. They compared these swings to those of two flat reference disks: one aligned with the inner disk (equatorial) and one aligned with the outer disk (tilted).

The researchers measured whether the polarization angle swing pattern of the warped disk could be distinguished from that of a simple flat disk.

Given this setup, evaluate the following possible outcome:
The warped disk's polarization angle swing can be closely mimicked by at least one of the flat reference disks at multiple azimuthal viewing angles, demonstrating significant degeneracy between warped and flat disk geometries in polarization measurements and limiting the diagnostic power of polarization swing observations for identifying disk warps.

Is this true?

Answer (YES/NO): YES